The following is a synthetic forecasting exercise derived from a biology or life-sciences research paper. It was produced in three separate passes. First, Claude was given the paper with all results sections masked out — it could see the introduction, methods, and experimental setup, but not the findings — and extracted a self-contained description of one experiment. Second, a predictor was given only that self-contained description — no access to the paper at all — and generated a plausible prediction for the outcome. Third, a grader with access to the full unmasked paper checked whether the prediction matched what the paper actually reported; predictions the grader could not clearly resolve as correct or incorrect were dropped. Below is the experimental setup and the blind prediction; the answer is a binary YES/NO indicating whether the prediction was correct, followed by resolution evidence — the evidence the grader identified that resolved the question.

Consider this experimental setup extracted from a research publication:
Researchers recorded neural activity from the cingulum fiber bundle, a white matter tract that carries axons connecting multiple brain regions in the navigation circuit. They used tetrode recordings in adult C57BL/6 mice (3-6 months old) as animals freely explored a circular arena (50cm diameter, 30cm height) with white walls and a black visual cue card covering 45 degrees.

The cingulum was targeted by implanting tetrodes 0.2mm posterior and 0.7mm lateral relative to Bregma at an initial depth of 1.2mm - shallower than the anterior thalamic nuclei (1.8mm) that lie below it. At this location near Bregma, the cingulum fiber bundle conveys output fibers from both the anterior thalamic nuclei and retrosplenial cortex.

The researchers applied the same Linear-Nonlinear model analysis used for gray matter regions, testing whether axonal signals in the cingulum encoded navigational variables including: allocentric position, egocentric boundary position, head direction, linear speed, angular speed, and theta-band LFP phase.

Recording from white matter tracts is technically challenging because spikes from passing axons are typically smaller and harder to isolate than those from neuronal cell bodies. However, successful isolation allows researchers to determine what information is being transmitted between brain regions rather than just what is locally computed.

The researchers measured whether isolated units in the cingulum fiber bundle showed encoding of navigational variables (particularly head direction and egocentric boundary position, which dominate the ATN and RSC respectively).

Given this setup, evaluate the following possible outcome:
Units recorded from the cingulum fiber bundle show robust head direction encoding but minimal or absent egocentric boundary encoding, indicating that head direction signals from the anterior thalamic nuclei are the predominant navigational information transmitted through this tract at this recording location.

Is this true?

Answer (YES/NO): NO